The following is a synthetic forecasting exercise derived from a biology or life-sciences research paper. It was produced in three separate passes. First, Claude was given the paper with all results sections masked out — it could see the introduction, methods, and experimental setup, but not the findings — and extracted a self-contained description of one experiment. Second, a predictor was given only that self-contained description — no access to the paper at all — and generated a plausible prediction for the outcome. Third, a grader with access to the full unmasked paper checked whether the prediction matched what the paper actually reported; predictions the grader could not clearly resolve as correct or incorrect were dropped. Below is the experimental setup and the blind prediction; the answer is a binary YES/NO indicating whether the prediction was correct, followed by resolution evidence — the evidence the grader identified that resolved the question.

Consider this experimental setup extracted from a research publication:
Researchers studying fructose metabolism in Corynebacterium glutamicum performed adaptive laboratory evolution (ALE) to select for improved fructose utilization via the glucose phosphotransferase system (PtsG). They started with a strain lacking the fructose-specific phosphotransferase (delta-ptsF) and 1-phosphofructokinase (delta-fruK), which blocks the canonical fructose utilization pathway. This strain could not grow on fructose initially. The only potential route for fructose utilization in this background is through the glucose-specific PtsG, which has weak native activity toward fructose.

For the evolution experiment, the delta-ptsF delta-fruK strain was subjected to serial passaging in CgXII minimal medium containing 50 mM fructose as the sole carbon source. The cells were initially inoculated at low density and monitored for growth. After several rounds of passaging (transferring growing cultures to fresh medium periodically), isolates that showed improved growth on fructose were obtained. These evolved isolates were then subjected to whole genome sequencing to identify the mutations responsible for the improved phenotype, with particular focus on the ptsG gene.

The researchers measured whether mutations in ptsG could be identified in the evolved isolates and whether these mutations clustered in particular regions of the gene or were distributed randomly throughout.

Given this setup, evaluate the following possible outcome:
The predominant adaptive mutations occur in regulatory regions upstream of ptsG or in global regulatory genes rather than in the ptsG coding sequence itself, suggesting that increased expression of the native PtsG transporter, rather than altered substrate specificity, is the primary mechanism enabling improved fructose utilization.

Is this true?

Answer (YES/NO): NO